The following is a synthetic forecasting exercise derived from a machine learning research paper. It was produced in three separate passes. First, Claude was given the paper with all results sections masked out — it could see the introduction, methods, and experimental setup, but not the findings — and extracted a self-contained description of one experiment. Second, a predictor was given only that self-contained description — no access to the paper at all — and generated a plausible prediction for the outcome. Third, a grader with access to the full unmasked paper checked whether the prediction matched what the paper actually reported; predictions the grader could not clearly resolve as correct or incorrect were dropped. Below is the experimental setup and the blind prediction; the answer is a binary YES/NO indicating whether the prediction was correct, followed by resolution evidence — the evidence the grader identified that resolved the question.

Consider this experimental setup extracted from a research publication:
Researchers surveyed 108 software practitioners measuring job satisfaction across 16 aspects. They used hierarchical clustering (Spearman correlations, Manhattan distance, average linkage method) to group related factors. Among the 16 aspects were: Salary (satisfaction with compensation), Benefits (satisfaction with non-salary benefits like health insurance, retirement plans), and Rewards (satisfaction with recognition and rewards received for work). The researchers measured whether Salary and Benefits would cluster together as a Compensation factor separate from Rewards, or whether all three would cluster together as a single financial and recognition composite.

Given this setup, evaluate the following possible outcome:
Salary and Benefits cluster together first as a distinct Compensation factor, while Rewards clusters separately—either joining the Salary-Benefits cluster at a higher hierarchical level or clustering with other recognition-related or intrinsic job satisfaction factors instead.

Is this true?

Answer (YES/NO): YES